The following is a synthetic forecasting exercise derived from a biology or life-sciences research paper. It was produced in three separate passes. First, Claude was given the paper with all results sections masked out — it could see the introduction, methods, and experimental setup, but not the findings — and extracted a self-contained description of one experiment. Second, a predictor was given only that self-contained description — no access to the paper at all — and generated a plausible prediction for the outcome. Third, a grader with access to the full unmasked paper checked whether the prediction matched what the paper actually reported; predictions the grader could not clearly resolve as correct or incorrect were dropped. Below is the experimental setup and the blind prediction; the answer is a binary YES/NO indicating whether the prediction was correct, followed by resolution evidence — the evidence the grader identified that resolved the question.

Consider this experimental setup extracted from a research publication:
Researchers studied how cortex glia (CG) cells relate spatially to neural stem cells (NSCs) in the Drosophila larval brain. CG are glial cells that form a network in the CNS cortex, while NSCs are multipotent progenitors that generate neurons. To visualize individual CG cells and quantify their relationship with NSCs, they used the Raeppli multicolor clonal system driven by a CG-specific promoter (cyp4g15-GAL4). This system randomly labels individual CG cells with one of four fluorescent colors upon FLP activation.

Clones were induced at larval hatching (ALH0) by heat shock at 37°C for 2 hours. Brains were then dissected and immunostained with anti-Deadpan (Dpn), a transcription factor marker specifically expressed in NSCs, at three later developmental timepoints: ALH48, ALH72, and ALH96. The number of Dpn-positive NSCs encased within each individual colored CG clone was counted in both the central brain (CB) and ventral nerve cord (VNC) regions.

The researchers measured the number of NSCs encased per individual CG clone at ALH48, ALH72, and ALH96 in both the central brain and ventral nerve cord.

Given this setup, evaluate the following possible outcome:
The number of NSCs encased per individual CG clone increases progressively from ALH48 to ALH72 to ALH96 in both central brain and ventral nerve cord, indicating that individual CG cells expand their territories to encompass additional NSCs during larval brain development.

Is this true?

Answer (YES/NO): NO